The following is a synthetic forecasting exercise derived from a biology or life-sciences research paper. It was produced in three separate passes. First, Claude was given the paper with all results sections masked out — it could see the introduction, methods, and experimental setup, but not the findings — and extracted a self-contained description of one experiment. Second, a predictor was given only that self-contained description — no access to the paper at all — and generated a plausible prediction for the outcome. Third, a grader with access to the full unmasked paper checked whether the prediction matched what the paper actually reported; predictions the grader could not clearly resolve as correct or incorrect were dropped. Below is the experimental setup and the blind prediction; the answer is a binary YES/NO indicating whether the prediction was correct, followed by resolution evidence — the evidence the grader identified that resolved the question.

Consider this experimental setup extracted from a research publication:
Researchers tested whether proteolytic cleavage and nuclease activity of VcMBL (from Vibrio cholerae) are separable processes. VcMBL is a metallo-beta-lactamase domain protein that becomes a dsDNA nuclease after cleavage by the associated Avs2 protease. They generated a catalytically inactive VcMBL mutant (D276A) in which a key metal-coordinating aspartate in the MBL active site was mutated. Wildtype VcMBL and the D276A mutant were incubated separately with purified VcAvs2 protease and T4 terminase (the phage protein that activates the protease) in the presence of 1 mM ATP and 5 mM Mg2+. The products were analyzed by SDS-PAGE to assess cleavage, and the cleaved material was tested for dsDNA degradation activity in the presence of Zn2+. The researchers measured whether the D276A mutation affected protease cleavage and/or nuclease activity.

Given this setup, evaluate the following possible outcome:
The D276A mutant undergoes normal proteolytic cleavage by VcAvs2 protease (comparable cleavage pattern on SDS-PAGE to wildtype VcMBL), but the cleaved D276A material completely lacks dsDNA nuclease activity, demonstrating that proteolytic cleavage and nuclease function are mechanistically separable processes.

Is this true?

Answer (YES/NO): YES